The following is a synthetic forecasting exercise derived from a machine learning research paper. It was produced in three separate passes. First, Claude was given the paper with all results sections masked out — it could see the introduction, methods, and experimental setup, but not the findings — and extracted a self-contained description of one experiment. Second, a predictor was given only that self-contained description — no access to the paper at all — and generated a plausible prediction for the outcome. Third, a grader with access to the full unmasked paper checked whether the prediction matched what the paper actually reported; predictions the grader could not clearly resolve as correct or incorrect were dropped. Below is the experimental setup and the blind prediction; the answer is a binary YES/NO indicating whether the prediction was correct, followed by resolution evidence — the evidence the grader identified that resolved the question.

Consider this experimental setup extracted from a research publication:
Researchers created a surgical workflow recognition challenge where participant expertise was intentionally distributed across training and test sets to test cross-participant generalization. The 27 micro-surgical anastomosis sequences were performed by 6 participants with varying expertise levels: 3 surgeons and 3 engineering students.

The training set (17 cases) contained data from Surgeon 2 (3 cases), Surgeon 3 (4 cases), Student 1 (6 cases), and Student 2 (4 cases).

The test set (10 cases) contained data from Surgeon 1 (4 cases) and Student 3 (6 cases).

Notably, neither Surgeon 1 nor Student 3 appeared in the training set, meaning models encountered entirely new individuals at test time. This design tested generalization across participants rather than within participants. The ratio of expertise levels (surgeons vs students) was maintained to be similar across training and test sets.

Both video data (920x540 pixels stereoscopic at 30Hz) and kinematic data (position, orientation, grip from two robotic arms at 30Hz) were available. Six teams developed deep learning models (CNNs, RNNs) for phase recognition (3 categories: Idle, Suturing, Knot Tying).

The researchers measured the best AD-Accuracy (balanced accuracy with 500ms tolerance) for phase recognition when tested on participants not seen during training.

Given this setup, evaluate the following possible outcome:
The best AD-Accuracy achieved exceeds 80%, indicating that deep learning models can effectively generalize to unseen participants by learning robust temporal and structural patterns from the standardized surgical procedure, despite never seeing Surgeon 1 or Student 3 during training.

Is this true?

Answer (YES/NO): YES